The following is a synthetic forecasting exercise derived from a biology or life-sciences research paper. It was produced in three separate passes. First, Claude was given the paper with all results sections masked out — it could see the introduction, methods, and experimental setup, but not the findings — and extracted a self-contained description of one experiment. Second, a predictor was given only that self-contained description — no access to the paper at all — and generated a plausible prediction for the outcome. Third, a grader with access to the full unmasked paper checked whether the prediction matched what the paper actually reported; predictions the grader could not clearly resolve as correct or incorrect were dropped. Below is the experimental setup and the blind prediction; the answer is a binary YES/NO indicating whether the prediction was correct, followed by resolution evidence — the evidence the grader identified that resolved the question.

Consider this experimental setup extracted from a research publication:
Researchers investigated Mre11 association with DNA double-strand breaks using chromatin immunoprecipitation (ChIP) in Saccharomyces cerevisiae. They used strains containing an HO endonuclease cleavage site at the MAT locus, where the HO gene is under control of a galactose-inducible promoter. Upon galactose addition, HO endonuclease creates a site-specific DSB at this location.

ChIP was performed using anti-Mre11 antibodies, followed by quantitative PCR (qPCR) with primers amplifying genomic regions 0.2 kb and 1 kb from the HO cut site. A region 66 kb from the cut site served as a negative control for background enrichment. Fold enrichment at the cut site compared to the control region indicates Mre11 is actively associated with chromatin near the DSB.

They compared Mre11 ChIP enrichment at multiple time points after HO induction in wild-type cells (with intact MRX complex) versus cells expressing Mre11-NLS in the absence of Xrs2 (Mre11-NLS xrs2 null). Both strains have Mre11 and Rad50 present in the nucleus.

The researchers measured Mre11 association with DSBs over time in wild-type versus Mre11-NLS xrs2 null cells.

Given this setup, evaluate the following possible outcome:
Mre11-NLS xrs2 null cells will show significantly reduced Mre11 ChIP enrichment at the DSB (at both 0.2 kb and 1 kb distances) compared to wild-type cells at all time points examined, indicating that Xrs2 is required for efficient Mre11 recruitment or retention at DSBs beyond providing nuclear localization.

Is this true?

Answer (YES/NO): YES